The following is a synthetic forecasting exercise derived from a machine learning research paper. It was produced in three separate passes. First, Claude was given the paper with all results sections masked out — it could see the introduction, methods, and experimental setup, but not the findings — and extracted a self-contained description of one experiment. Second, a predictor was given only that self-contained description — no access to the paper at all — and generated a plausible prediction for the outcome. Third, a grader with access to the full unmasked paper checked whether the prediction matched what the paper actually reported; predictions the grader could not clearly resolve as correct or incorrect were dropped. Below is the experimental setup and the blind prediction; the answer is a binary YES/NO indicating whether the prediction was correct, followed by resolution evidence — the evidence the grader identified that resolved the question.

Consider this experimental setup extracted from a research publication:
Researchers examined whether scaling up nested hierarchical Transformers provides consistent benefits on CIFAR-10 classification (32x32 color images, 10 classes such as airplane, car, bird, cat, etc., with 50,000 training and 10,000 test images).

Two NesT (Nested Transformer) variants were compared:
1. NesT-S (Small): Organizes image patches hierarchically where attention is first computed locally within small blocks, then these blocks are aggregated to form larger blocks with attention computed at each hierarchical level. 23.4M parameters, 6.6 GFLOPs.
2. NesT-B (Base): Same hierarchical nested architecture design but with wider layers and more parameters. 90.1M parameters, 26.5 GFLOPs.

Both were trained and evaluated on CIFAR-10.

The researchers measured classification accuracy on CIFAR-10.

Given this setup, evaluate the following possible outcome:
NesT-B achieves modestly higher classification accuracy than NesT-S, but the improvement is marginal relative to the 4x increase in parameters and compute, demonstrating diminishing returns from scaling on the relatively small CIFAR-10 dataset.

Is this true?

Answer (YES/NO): YES